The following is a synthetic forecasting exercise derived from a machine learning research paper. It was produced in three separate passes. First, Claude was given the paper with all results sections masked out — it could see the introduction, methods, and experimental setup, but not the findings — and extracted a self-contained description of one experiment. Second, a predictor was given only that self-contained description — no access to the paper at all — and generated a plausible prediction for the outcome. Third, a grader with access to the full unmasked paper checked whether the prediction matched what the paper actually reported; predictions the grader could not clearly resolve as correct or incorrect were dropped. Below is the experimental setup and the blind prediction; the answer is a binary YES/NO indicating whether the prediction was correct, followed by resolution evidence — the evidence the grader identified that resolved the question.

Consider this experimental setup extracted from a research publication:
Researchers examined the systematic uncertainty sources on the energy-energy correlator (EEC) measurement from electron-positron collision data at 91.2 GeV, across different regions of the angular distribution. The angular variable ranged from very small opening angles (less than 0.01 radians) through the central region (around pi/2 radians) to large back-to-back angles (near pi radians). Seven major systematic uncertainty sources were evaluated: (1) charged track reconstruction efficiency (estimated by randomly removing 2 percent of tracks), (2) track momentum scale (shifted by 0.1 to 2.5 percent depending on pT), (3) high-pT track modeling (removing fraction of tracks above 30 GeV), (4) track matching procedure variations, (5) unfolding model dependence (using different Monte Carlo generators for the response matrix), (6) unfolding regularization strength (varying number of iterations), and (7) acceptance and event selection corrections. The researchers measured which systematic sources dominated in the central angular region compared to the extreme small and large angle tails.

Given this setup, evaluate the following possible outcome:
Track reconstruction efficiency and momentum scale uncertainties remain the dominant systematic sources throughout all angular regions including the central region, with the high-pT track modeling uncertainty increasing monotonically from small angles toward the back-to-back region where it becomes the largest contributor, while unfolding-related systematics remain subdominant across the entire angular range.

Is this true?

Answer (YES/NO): NO